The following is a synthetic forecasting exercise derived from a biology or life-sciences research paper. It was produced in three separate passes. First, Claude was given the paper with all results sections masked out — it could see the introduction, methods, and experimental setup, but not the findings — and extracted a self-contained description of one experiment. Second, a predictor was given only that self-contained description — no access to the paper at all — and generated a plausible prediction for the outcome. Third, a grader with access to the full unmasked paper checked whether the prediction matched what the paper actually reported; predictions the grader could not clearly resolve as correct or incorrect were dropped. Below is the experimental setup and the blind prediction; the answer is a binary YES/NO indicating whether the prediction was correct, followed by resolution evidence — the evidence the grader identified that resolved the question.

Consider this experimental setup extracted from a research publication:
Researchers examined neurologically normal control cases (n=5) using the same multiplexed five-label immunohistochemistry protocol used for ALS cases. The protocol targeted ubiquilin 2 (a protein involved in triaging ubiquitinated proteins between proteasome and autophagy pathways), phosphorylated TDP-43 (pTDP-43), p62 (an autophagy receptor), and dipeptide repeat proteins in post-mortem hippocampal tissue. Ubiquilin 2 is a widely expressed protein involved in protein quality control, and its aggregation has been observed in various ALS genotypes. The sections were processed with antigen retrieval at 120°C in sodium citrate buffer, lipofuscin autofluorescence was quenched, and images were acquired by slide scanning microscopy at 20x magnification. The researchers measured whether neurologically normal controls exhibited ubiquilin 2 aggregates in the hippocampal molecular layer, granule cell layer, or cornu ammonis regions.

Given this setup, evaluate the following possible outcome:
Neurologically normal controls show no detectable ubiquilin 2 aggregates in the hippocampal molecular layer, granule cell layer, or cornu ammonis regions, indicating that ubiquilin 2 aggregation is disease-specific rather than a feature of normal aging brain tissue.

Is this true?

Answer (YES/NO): YES